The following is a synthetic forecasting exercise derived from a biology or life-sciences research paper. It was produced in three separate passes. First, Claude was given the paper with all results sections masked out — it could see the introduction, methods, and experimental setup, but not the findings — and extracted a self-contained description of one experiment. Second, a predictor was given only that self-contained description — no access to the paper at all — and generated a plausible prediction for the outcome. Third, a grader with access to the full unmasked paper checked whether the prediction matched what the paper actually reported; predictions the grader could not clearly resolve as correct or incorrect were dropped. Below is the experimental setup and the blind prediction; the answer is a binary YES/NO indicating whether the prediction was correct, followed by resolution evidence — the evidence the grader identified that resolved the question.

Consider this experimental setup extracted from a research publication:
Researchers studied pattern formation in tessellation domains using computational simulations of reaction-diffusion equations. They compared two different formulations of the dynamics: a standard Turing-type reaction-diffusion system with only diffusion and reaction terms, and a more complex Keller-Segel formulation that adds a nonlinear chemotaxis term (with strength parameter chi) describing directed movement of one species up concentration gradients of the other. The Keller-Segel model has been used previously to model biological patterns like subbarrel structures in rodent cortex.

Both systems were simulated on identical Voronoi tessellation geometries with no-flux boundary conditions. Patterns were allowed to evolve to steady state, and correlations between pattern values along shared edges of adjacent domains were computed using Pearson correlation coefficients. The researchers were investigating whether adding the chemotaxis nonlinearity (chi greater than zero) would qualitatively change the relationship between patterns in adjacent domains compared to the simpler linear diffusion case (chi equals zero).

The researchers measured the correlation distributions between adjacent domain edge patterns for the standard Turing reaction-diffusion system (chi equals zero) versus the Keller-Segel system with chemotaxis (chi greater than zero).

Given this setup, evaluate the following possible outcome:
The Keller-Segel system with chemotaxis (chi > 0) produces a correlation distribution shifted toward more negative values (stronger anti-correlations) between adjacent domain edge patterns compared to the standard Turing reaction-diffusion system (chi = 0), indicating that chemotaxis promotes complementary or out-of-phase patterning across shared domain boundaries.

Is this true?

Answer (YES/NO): NO